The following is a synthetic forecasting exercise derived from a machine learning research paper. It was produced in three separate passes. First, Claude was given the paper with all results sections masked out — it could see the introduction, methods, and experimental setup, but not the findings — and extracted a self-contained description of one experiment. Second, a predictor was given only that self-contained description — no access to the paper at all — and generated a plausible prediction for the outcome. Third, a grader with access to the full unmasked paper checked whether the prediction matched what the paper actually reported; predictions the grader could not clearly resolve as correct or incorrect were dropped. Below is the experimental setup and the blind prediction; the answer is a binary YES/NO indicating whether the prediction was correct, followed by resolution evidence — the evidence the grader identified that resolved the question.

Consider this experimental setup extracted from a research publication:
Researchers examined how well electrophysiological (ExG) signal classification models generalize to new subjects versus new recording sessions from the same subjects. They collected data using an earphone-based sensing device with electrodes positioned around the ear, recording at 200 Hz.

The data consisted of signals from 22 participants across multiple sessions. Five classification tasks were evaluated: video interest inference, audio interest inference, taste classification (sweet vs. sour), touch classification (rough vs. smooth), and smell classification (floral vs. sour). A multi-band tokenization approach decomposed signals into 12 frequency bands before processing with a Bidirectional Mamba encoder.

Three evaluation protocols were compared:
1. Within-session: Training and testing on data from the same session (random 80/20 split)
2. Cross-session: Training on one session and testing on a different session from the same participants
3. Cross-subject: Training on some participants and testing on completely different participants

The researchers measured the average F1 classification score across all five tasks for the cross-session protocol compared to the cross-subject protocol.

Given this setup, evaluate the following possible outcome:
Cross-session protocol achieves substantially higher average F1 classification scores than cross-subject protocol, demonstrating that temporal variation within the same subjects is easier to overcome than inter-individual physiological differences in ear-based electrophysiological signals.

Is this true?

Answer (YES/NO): YES